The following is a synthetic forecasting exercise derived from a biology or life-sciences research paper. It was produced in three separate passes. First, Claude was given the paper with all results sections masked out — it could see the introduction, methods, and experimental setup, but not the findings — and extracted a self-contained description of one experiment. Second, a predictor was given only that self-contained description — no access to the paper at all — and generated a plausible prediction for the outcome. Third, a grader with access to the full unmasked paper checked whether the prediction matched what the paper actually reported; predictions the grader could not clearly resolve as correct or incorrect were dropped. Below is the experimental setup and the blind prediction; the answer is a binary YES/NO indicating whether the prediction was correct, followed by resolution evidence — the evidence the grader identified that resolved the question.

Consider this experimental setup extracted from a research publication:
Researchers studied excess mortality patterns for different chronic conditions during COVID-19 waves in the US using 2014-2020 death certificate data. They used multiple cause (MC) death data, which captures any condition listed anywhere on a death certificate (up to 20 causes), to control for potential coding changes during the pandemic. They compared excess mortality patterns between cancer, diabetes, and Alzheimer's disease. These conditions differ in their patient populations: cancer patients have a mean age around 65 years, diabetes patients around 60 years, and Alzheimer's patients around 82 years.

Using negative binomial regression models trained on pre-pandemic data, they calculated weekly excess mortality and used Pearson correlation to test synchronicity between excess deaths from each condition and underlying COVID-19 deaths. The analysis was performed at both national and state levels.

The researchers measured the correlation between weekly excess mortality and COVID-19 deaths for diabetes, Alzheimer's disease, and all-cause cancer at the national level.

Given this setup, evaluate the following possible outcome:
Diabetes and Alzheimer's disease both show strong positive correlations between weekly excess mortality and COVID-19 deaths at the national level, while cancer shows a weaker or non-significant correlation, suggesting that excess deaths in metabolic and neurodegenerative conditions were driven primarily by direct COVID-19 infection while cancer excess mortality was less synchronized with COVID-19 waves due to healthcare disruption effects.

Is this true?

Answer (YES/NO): NO